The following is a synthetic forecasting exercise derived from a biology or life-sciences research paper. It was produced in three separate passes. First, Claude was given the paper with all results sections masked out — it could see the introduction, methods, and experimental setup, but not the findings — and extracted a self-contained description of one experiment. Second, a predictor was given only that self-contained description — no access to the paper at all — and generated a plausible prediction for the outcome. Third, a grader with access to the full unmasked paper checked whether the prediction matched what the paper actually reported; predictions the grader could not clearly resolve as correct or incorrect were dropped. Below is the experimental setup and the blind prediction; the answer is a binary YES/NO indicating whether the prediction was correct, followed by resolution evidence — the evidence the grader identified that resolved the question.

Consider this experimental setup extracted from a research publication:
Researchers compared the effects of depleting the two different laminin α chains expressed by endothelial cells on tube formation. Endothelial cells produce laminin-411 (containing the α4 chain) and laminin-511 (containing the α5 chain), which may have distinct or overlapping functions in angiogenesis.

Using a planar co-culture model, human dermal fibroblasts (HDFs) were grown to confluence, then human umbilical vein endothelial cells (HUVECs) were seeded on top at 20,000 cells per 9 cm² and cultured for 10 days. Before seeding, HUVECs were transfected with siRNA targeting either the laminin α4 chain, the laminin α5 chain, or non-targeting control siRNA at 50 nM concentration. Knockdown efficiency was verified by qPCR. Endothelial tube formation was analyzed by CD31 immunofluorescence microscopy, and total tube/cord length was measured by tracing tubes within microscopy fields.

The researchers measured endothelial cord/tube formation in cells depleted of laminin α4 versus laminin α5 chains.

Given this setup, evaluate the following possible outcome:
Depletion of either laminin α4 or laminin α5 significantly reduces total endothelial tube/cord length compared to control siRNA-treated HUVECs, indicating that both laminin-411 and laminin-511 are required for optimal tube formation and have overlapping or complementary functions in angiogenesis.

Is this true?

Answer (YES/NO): YES